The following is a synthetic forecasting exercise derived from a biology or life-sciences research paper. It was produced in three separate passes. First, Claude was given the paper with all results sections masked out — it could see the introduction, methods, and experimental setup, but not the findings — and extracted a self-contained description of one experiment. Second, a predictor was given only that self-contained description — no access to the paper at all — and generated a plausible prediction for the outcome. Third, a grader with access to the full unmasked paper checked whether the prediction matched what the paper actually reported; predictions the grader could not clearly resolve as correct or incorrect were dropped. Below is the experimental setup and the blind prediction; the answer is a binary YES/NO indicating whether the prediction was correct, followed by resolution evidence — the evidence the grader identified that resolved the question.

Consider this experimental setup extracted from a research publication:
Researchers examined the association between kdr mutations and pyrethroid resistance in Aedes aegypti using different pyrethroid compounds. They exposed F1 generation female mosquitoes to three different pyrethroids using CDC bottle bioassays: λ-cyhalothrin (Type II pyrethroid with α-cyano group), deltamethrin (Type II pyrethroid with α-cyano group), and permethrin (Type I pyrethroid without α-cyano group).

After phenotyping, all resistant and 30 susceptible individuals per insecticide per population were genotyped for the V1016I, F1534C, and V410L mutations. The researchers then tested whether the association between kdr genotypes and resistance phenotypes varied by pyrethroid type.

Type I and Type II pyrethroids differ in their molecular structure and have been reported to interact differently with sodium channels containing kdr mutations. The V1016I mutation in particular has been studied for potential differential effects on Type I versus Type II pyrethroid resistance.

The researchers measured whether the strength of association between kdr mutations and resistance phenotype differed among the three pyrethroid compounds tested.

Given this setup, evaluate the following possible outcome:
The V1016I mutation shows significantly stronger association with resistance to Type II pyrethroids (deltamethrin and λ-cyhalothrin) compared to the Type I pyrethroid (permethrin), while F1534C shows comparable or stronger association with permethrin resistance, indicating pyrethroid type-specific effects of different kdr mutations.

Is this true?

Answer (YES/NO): NO